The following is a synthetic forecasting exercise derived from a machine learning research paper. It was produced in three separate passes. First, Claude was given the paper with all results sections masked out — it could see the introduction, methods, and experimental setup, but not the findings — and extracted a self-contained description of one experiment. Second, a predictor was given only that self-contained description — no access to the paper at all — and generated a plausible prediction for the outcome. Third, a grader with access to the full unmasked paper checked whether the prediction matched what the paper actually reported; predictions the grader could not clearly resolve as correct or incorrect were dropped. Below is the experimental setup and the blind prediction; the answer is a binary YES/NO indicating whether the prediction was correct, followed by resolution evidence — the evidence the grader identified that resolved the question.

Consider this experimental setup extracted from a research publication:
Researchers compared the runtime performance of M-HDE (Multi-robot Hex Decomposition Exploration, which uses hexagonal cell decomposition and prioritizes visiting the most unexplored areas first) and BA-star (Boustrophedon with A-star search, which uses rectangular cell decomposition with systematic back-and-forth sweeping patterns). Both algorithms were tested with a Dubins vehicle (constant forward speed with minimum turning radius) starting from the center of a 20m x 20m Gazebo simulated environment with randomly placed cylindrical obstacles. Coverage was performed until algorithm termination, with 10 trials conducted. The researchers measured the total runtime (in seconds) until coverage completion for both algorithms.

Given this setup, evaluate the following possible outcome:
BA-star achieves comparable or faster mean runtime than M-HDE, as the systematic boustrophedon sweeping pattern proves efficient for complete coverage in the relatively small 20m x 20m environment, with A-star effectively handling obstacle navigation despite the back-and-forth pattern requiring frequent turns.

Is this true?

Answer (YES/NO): NO